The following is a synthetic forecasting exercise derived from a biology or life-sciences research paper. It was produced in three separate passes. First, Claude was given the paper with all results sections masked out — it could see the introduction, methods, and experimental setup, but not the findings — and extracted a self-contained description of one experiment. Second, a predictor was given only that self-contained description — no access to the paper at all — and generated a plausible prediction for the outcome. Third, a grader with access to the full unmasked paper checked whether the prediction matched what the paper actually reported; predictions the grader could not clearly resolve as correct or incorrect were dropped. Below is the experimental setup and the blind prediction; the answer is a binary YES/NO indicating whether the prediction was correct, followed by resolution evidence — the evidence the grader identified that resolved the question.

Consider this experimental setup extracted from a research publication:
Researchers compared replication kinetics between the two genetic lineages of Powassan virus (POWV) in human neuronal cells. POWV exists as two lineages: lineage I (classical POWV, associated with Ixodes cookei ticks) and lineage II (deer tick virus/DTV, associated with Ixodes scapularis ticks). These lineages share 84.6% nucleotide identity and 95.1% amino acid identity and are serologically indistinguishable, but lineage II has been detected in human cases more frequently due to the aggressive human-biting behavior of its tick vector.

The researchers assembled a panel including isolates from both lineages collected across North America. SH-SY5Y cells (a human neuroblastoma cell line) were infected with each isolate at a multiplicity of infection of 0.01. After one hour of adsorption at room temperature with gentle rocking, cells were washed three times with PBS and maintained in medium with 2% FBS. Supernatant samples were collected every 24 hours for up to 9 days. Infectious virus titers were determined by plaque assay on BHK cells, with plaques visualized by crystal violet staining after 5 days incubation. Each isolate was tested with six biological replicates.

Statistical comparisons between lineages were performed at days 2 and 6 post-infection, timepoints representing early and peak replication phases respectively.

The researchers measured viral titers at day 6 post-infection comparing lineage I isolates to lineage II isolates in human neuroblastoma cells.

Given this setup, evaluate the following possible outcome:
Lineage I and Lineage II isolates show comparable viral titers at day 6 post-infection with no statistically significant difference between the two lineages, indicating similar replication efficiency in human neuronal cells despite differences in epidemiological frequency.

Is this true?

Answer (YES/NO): YES